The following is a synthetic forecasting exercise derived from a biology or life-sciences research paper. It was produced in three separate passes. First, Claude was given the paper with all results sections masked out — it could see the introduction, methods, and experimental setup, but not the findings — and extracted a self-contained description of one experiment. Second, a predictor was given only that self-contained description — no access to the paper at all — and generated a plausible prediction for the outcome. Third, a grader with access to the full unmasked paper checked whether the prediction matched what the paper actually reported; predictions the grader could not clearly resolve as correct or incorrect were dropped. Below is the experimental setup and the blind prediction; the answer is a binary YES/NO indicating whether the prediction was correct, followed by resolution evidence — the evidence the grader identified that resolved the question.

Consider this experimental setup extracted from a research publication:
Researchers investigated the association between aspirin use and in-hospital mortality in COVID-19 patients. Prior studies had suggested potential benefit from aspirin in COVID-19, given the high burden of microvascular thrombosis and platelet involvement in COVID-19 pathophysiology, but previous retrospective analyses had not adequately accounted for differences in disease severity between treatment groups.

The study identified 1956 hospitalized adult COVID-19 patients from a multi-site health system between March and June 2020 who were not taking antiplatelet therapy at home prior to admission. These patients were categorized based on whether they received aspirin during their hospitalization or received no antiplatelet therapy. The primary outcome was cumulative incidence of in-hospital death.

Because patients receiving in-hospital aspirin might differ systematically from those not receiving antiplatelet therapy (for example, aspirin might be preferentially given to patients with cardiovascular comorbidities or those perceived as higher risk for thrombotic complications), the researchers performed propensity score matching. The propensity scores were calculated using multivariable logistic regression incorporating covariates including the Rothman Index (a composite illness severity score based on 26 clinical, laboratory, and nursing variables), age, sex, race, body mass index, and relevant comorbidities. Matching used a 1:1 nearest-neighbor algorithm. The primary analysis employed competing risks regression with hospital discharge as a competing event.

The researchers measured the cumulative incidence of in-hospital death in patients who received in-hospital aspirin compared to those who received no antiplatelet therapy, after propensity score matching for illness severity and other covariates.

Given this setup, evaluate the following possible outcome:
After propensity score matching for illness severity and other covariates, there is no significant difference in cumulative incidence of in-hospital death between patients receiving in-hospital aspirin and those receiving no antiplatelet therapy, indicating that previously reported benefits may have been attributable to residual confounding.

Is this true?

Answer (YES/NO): NO